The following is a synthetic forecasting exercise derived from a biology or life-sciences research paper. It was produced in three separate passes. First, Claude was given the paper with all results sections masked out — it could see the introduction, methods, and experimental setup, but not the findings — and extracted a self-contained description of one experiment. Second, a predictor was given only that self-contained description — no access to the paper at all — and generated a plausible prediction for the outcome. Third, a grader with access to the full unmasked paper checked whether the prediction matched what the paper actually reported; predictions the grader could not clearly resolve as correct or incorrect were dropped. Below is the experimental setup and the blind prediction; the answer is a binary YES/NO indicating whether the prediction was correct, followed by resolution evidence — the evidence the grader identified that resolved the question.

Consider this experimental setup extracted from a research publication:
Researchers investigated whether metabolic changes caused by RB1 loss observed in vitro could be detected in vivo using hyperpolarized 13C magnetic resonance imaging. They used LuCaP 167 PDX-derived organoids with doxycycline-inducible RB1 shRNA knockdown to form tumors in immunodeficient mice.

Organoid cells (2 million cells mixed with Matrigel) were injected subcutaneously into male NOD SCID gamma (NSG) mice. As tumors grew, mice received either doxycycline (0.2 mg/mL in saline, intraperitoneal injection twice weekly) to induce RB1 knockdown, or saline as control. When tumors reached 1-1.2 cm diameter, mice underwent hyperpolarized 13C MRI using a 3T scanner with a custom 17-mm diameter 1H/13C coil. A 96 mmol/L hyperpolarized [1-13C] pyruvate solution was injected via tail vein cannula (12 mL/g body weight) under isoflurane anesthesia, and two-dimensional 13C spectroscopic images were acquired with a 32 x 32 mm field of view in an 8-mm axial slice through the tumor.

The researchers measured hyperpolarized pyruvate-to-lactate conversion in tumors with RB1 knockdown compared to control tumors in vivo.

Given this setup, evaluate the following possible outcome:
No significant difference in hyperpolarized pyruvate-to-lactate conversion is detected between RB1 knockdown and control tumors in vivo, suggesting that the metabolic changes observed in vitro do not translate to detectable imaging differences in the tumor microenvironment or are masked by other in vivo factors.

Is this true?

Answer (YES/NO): NO